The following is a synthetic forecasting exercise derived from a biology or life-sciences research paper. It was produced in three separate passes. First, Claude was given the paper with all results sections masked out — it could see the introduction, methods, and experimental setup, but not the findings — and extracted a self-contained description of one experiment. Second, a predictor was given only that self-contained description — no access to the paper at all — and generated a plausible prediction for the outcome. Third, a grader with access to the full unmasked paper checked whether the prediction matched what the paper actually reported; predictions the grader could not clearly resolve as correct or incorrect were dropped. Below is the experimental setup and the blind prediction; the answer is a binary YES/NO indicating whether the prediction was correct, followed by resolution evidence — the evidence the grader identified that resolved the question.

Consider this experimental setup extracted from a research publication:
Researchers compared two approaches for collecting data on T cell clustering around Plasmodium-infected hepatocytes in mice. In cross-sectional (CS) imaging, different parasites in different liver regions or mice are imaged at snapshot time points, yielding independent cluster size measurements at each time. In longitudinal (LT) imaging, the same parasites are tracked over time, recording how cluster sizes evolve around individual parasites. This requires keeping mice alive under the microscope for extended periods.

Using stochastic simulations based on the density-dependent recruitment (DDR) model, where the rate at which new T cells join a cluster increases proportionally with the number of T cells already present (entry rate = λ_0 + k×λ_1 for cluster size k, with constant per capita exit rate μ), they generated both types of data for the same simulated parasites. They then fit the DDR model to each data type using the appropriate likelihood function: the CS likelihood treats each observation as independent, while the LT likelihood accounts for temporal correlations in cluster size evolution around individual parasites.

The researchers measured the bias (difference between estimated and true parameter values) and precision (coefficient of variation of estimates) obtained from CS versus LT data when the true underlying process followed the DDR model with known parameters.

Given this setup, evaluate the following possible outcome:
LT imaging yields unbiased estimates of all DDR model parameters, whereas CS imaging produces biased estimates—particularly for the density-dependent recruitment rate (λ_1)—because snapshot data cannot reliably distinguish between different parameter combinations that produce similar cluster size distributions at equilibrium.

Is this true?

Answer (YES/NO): NO